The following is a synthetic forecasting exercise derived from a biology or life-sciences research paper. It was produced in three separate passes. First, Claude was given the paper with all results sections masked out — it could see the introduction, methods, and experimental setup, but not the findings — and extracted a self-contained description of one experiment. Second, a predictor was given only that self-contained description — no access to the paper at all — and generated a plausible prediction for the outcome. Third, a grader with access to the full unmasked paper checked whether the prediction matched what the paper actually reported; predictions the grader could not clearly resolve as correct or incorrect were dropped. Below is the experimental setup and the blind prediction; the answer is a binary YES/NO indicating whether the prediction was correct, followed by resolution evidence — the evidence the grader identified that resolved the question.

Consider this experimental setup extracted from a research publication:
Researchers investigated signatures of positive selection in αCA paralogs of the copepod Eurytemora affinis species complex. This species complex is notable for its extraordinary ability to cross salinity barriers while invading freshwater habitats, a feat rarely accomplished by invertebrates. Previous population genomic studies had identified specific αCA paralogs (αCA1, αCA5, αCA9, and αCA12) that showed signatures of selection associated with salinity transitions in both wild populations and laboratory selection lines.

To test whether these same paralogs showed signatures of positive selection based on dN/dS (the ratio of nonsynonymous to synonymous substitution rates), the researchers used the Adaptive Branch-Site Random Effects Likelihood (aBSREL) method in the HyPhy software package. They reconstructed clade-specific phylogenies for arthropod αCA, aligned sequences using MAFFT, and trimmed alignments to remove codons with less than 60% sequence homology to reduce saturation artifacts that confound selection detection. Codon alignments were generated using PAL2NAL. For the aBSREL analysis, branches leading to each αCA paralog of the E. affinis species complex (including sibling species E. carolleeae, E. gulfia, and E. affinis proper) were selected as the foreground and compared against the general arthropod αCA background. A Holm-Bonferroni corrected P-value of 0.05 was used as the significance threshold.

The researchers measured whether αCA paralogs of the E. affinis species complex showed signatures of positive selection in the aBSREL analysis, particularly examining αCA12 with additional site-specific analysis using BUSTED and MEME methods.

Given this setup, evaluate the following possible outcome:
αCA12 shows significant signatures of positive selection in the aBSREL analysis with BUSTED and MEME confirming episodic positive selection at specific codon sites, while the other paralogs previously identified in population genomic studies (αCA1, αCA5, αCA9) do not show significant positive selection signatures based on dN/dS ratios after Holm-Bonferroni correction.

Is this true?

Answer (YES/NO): YES